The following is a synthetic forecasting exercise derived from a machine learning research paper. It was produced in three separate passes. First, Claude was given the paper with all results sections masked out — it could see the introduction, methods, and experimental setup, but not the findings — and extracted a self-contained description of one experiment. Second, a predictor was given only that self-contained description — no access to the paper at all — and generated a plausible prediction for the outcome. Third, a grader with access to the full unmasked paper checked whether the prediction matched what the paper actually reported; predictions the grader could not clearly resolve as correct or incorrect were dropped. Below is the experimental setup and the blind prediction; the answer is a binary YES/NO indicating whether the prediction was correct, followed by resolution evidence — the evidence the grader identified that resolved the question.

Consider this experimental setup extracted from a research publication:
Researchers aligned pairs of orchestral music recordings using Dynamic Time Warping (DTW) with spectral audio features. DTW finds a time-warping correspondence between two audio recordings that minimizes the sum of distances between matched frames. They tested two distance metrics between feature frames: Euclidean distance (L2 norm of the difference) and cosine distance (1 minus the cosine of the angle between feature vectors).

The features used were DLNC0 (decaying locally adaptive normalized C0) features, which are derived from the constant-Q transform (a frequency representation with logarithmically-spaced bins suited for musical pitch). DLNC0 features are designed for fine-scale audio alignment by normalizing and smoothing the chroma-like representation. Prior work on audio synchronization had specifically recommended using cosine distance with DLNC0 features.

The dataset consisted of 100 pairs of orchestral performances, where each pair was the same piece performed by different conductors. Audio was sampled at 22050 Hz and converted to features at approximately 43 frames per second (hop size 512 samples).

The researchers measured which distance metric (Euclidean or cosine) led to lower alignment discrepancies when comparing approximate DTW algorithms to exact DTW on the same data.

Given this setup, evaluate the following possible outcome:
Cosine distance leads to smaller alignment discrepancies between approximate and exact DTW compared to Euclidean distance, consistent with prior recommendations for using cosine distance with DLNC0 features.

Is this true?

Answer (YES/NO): NO